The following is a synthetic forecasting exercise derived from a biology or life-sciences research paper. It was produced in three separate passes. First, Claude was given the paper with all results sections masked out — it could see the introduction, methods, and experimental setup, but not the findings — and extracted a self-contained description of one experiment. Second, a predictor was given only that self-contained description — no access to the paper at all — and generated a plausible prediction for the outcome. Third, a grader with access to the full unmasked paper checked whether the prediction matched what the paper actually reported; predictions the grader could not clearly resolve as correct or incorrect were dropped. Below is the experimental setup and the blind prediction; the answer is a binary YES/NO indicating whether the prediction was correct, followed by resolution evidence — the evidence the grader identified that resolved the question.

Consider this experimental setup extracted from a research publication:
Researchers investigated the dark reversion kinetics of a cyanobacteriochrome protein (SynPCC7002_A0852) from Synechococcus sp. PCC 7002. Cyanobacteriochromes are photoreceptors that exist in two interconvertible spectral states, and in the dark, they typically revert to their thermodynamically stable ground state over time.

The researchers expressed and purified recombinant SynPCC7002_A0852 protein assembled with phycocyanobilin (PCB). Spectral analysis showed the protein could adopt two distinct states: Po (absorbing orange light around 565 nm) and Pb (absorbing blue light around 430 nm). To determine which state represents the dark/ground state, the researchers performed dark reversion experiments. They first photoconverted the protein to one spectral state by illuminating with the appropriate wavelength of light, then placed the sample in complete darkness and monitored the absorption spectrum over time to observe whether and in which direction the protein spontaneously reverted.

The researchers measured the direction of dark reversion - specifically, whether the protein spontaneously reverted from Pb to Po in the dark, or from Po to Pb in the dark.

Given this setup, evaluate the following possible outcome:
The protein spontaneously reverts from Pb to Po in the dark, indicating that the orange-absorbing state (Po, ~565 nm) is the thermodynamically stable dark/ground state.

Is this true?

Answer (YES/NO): YES